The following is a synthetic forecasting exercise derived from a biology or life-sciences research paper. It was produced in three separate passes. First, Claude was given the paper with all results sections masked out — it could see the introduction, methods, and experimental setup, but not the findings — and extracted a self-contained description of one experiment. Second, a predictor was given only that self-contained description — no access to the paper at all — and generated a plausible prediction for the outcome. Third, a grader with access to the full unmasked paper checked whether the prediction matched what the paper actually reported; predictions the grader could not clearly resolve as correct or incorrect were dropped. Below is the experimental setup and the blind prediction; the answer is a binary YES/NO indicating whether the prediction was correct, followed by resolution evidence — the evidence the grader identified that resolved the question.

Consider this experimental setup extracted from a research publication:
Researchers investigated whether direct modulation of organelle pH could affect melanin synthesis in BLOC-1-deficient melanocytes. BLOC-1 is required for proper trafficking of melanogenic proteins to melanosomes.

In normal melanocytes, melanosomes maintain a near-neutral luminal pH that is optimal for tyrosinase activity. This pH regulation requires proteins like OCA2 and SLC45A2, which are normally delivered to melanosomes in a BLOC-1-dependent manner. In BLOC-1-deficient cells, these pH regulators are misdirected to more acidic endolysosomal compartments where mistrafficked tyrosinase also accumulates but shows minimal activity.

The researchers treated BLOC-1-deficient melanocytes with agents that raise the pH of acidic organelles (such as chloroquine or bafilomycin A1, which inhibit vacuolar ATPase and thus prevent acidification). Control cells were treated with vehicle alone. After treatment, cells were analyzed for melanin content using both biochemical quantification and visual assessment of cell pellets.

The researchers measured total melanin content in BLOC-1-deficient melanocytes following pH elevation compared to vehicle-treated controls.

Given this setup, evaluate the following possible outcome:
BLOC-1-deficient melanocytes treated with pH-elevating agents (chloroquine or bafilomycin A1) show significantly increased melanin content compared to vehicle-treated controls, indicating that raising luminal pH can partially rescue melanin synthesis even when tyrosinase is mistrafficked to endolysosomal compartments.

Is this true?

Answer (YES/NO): YES